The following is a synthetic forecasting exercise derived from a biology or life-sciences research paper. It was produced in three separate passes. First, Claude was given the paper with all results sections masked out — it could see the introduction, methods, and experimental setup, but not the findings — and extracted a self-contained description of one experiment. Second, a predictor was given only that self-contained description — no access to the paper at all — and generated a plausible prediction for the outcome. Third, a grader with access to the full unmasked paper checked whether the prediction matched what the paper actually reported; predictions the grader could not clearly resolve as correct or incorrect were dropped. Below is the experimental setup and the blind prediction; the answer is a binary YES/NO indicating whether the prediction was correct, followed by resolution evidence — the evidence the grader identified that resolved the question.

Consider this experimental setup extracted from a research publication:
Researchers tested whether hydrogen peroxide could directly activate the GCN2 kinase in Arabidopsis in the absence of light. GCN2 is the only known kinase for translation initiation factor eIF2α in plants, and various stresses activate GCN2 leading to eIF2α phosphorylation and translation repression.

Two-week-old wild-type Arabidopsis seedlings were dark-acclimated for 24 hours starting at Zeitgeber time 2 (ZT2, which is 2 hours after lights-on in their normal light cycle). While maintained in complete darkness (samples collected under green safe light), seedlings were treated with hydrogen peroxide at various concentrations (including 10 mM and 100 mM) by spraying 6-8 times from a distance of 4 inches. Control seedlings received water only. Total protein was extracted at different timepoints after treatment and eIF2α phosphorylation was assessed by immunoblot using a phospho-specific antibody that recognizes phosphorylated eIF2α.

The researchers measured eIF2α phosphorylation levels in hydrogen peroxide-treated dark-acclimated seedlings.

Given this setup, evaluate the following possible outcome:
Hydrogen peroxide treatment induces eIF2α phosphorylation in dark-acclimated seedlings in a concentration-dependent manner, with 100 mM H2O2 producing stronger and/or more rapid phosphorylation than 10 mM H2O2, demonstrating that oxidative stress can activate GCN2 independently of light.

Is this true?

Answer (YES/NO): YES